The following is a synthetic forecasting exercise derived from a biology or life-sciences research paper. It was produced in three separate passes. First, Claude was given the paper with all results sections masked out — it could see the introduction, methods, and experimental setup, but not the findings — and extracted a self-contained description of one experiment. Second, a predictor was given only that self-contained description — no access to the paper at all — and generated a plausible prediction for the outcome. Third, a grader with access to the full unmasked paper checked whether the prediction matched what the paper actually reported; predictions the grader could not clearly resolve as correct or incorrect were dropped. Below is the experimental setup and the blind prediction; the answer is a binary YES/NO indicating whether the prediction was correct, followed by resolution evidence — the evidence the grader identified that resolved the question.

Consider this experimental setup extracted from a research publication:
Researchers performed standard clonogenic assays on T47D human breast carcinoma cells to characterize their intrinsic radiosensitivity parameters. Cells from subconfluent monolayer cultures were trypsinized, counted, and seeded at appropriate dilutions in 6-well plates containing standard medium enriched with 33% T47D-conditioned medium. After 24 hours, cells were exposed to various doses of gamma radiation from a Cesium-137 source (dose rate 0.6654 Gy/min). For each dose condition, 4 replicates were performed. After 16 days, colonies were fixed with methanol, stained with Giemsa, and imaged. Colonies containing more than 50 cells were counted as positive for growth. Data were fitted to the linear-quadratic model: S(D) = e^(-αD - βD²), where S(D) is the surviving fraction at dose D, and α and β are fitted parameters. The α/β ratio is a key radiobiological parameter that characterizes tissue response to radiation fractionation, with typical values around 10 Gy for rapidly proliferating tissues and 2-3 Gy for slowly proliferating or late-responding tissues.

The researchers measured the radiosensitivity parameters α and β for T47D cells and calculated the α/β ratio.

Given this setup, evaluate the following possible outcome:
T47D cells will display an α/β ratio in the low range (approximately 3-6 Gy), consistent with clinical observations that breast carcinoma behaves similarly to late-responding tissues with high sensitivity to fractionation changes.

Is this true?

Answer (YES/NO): NO